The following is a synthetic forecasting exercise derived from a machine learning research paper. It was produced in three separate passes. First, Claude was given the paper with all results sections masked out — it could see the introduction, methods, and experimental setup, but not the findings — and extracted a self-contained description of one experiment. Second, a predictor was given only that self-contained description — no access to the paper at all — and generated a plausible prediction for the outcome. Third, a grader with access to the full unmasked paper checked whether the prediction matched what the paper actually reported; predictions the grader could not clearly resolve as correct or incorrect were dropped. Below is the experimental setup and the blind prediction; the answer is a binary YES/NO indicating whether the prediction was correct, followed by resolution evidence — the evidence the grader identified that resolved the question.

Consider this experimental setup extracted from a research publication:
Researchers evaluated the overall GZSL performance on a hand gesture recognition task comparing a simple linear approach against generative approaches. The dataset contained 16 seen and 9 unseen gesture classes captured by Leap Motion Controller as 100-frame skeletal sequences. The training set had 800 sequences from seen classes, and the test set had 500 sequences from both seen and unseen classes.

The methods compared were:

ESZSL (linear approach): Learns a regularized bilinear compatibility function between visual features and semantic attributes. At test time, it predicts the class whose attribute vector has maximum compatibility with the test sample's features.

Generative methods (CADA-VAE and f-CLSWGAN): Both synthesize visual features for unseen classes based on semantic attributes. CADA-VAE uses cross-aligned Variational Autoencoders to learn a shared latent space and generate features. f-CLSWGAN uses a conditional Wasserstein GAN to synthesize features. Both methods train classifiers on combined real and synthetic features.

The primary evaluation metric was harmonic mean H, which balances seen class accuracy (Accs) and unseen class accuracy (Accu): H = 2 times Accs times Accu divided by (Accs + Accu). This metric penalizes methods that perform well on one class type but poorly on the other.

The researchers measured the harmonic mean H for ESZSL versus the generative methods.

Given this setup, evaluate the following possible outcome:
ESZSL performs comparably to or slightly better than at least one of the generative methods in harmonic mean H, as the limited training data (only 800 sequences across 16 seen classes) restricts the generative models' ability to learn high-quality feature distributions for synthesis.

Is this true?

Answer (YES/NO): NO